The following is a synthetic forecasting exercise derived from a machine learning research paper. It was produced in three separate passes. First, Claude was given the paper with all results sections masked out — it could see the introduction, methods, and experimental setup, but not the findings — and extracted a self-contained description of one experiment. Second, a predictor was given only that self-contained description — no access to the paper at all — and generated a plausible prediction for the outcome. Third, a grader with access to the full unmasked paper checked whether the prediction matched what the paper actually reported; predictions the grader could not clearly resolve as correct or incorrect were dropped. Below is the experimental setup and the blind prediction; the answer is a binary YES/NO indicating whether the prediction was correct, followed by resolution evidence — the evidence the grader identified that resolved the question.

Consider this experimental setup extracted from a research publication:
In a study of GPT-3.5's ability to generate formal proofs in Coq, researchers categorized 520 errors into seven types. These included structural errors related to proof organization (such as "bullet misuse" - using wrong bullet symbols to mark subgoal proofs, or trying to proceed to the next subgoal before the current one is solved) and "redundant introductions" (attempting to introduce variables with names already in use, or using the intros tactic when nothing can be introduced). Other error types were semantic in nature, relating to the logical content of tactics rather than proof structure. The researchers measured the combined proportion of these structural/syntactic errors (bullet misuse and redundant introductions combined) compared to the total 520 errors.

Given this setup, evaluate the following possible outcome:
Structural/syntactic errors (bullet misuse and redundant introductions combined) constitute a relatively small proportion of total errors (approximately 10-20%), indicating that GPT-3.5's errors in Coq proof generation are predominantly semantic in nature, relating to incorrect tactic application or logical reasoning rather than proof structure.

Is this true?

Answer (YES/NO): YES